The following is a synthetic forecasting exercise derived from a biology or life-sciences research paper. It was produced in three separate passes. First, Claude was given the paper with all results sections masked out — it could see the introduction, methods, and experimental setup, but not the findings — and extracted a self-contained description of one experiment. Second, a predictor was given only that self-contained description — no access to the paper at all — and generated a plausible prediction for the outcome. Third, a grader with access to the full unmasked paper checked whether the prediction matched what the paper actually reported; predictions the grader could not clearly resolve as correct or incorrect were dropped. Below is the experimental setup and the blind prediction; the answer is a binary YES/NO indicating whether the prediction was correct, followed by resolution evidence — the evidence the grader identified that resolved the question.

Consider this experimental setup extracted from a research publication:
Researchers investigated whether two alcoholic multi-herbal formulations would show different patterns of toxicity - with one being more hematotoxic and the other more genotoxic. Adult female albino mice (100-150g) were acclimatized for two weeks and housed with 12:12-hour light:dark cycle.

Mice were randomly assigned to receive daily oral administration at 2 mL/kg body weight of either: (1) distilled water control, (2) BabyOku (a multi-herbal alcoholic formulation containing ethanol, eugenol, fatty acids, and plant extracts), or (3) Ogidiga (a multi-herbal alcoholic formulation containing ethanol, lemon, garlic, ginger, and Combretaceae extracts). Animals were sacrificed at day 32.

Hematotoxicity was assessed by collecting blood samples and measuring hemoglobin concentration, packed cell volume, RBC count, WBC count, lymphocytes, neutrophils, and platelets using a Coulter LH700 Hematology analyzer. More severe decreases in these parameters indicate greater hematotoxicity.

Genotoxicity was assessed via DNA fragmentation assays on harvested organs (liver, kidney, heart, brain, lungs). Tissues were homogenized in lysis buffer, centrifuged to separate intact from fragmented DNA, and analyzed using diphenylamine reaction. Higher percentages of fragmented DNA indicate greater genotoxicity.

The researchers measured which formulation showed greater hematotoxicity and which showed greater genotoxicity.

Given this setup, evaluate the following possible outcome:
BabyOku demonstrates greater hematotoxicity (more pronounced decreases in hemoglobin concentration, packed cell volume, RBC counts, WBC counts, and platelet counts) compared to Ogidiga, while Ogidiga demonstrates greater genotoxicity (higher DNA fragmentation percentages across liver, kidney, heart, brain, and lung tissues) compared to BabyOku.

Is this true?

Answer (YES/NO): NO